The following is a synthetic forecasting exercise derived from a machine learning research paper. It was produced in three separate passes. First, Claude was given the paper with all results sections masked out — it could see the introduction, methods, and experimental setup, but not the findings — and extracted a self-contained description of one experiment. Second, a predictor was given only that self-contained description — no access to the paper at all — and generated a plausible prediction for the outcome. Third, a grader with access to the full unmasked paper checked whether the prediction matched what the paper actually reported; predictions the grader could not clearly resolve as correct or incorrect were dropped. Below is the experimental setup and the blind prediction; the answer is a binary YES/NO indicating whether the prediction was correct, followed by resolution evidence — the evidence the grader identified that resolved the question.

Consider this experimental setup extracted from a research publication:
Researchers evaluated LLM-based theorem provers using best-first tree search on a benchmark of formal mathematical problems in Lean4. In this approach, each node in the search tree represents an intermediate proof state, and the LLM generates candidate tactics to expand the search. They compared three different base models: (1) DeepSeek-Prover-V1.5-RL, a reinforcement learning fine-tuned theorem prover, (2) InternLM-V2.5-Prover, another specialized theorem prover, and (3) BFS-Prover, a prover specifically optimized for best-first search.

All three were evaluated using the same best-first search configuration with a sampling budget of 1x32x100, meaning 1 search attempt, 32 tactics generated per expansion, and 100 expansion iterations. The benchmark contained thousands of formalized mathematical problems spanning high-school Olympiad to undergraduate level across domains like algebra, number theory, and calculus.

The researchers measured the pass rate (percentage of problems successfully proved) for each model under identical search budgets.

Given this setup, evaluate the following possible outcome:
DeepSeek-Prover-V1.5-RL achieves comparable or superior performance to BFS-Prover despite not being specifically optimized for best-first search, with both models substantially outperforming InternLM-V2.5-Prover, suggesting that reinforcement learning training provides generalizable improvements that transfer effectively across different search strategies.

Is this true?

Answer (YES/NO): NO